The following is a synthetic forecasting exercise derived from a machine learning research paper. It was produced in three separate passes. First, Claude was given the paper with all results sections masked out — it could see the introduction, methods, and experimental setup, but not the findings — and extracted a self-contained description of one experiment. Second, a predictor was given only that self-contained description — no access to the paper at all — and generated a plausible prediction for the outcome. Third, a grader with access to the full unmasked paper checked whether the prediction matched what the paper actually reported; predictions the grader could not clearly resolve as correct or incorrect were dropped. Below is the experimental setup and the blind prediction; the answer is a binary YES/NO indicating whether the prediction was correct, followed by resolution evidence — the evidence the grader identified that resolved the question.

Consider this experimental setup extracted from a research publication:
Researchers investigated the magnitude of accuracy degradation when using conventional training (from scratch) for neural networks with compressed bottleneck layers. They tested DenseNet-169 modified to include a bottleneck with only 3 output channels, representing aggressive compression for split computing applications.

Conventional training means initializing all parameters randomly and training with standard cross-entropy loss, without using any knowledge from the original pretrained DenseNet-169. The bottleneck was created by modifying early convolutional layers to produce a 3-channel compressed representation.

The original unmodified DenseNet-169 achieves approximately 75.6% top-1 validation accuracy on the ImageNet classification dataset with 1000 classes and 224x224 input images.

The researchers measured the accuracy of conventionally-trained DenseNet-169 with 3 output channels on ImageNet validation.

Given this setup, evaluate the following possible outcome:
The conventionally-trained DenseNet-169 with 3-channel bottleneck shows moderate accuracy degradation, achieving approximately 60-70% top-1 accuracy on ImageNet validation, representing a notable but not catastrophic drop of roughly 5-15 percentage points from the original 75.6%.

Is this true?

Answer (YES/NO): YES